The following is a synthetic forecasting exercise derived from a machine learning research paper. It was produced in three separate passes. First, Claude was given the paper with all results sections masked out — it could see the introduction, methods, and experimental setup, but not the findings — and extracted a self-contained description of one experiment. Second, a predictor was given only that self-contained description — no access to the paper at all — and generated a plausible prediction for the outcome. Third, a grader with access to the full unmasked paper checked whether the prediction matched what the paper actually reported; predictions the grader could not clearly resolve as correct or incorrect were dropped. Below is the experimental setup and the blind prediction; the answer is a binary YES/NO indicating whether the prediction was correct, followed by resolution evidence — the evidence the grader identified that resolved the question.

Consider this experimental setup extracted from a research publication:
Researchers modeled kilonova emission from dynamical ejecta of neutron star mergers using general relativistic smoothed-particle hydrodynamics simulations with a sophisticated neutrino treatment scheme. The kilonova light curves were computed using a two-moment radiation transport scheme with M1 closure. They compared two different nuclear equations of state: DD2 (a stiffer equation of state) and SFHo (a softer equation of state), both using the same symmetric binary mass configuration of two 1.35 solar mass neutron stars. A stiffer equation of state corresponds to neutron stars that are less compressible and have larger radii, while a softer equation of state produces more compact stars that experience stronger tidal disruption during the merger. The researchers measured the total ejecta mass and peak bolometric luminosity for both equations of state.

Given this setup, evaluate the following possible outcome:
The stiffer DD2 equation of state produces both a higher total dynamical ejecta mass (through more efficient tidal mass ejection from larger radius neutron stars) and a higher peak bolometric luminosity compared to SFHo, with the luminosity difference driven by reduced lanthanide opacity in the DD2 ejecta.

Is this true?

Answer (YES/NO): NO